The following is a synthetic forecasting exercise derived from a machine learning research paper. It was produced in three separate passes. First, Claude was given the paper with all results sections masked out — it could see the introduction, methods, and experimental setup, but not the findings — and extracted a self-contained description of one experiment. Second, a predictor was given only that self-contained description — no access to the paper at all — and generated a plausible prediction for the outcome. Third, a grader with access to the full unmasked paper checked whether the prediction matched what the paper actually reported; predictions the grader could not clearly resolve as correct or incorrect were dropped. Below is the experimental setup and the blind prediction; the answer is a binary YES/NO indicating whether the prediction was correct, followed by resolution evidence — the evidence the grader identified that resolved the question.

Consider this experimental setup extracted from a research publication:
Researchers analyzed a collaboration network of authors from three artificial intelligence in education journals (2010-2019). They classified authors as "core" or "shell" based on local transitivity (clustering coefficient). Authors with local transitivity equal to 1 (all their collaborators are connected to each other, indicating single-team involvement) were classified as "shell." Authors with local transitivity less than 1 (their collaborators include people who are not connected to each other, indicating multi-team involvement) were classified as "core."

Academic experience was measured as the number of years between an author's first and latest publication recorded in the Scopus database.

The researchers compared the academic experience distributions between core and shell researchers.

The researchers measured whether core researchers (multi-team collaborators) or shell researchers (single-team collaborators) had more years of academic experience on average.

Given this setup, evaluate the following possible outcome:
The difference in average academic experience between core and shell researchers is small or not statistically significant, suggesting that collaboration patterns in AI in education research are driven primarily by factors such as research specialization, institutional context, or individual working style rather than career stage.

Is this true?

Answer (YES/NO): NO